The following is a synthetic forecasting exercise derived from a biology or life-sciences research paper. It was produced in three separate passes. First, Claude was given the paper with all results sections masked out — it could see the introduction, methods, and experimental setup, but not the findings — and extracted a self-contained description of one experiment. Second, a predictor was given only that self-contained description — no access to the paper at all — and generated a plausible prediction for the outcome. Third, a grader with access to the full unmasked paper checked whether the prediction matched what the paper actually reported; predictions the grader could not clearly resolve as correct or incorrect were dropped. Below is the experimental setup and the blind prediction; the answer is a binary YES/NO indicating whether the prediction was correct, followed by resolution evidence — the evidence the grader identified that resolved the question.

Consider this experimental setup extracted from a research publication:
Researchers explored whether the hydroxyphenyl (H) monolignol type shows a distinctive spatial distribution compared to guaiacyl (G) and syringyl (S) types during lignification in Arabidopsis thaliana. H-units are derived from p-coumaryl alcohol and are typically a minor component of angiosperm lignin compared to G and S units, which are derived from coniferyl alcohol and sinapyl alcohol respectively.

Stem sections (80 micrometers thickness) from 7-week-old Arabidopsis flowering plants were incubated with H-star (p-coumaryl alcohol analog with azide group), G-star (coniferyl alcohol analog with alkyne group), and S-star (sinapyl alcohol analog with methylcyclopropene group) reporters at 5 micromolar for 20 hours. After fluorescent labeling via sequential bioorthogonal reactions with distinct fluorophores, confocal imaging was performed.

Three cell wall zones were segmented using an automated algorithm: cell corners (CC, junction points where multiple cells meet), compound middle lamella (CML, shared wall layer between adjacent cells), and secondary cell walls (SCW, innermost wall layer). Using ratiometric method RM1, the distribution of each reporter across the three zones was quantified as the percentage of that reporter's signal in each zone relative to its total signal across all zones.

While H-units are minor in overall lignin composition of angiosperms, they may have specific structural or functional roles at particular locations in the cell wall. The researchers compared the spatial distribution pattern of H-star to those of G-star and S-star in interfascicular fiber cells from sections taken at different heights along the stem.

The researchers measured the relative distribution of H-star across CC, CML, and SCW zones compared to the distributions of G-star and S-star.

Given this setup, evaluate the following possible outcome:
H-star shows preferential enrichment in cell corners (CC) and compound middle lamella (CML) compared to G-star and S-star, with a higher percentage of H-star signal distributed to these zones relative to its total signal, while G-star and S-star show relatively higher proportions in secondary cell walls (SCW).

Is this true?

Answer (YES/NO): NO